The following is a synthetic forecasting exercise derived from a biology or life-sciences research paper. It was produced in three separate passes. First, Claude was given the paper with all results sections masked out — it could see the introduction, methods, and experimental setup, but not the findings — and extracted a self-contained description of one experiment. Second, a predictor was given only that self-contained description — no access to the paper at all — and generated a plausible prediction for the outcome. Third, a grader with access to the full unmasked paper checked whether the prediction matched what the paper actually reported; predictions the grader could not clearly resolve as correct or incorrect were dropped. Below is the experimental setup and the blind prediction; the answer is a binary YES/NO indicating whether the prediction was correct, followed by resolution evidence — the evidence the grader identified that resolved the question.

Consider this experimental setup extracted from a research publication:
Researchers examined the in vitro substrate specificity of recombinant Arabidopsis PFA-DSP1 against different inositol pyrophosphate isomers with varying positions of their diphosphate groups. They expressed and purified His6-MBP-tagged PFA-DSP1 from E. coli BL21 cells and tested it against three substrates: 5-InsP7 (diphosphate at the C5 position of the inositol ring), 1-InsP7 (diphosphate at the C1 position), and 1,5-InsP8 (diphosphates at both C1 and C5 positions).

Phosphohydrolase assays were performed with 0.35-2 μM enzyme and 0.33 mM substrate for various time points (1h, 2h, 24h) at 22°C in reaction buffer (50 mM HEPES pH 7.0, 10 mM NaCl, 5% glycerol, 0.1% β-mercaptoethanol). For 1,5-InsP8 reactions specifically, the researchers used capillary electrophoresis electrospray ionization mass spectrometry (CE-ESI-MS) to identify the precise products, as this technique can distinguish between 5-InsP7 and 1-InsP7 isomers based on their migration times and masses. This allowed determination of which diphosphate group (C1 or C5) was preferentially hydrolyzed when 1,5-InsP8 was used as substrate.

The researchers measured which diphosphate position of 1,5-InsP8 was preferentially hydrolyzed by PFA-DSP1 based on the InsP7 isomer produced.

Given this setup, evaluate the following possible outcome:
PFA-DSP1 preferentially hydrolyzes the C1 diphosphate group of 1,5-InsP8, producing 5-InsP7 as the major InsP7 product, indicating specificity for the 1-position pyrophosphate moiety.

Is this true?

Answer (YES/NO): NO